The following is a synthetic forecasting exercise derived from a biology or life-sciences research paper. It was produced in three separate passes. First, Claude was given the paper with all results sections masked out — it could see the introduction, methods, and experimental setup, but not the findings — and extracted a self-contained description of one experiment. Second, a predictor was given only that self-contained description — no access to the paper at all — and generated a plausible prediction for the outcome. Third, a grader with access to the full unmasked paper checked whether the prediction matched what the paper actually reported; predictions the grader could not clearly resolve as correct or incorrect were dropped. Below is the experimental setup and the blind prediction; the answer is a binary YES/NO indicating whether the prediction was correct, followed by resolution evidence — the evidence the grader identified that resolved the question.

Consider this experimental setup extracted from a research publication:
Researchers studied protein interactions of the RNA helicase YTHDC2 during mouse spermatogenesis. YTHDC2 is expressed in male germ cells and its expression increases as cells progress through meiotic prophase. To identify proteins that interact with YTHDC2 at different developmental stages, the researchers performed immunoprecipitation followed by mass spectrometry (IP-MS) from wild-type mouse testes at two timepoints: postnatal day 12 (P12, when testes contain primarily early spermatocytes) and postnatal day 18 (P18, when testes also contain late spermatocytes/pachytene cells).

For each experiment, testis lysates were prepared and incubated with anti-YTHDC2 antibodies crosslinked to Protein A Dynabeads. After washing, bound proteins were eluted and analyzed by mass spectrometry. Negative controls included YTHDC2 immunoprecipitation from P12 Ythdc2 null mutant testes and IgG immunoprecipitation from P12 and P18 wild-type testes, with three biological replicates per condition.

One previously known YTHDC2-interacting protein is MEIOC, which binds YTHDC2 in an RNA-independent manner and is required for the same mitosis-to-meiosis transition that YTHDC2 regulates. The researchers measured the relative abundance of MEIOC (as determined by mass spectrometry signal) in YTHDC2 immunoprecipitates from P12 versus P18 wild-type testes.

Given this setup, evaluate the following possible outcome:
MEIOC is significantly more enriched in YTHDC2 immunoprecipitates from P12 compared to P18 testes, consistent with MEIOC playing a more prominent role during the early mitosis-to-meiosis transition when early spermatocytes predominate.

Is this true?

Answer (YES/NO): NO